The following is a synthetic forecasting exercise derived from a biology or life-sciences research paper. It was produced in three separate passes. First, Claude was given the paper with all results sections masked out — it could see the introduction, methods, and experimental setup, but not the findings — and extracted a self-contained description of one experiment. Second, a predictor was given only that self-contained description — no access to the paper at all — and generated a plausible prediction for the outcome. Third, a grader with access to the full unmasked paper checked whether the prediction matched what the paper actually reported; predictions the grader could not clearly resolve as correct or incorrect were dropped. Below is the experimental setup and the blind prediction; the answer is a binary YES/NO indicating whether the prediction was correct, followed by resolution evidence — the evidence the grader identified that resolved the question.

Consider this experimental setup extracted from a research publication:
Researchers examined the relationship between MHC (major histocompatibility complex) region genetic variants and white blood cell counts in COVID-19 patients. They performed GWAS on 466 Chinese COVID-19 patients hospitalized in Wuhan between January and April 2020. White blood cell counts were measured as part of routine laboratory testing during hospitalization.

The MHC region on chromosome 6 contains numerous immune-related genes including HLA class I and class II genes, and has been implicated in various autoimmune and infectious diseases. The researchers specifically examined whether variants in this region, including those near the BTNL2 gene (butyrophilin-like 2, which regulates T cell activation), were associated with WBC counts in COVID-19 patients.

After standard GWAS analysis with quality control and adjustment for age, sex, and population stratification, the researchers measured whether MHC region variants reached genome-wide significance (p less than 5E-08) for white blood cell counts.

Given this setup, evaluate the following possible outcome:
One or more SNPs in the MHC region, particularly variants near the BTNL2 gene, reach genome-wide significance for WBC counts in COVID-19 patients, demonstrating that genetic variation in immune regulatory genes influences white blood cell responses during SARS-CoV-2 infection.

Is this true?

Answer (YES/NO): YES